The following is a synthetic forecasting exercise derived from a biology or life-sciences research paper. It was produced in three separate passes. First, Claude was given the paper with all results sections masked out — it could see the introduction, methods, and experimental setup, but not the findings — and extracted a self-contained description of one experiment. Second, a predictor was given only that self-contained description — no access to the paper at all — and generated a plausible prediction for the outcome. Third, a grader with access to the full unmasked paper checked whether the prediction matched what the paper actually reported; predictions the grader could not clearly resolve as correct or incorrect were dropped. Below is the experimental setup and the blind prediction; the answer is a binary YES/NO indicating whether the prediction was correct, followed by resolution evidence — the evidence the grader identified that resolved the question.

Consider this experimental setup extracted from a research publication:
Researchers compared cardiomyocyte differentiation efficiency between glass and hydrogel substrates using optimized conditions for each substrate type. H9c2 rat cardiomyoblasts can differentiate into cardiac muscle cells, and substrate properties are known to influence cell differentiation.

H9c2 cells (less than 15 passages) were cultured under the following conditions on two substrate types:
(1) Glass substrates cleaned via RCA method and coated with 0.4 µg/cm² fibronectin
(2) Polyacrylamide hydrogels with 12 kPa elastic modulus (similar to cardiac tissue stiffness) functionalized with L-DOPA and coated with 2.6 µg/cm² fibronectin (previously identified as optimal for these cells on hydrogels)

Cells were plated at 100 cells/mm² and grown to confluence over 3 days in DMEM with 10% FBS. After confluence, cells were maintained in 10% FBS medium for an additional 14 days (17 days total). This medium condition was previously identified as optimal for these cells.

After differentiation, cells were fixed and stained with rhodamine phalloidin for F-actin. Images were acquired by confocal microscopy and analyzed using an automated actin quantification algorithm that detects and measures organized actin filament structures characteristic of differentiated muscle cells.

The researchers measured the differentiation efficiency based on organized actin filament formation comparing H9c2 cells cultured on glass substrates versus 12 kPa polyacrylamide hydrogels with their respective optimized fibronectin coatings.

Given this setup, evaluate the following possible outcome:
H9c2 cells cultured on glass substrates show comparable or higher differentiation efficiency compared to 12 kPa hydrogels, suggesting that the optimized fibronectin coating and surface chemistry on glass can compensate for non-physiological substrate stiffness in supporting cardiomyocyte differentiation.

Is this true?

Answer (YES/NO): YES